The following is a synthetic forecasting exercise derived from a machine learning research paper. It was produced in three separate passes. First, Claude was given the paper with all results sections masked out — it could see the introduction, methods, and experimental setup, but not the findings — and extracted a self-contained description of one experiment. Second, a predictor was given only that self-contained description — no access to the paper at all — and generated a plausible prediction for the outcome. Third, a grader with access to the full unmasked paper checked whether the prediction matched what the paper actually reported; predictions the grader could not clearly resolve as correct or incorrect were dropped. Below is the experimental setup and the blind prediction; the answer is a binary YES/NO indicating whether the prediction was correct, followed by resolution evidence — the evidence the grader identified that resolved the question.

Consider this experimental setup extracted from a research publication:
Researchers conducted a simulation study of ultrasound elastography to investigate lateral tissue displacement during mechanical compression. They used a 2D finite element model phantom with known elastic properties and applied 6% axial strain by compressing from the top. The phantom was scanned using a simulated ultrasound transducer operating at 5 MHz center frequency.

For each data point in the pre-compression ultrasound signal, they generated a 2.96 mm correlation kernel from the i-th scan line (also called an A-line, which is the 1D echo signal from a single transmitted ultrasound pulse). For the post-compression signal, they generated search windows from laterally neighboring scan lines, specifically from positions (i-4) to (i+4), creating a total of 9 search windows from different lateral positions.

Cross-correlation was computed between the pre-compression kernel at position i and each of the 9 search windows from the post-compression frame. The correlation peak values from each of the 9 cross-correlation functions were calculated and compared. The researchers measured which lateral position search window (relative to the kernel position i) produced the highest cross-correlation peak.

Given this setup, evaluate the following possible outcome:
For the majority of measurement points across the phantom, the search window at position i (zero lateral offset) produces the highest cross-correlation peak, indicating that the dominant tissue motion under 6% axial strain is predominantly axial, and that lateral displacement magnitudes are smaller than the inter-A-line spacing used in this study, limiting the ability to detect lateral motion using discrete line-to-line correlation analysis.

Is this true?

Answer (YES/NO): NO